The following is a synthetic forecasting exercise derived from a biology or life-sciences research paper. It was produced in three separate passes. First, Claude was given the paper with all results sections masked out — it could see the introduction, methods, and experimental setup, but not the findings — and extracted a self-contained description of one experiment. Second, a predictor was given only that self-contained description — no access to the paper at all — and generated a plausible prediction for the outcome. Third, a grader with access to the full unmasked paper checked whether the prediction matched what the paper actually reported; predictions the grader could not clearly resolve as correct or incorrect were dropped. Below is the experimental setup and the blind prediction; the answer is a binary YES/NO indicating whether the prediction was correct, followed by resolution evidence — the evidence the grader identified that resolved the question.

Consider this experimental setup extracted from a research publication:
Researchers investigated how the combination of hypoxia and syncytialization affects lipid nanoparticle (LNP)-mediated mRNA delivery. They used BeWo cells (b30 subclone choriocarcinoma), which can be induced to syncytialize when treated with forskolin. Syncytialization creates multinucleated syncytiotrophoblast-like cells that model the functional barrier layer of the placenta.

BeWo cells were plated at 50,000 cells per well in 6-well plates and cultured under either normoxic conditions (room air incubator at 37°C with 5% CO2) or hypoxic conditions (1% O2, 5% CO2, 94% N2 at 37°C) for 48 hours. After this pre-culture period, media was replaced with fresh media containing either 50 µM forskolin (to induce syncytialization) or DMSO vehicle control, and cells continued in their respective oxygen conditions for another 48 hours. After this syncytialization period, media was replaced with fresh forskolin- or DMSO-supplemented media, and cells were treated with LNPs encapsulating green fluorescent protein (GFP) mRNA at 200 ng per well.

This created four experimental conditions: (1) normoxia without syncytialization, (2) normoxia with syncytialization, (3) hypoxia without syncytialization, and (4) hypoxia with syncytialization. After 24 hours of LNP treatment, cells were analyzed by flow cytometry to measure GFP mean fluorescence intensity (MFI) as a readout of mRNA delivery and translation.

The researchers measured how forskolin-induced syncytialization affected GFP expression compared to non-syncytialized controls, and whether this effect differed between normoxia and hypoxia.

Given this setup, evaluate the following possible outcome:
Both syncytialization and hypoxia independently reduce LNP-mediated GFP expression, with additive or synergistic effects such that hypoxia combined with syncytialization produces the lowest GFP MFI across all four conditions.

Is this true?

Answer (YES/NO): NO